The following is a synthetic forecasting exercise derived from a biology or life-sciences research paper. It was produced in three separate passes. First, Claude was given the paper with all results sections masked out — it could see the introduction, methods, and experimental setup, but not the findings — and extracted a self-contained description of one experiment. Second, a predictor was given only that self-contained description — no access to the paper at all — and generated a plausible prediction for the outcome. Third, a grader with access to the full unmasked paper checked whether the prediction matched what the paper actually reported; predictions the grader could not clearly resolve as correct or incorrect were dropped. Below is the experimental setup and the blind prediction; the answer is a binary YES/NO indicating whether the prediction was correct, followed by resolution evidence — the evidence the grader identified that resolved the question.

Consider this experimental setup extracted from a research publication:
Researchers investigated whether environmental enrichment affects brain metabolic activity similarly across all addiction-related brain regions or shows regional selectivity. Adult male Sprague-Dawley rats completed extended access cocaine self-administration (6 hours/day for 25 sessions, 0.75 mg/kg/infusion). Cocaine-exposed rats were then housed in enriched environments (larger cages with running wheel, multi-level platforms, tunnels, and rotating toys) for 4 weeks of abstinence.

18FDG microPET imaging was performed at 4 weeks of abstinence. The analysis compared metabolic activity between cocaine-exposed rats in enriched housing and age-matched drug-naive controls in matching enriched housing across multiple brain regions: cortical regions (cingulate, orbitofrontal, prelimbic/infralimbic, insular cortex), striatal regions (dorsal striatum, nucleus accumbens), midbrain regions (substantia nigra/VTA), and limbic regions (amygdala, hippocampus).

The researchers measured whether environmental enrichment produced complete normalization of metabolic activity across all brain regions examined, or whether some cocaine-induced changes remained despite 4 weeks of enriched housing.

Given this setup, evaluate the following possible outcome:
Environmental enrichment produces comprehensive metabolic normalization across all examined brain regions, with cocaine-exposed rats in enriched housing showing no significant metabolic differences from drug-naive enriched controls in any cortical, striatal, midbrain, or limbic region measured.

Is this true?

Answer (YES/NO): NO